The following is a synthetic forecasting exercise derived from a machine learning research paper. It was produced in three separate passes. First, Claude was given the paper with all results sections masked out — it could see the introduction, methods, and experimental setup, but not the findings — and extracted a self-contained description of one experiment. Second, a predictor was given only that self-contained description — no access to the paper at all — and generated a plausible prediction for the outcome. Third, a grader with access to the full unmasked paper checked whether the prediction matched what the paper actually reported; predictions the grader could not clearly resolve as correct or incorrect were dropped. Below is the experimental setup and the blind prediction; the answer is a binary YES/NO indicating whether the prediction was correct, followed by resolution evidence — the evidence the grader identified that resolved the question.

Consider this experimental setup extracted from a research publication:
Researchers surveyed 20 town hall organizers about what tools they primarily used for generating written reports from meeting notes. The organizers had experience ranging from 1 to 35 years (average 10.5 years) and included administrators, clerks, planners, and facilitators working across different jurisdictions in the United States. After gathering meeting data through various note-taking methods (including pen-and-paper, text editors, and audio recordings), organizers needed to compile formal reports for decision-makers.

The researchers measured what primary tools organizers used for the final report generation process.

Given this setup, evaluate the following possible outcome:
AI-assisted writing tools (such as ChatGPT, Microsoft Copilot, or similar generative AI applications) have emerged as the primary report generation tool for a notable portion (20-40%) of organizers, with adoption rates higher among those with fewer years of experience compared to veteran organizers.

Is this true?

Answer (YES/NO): NO